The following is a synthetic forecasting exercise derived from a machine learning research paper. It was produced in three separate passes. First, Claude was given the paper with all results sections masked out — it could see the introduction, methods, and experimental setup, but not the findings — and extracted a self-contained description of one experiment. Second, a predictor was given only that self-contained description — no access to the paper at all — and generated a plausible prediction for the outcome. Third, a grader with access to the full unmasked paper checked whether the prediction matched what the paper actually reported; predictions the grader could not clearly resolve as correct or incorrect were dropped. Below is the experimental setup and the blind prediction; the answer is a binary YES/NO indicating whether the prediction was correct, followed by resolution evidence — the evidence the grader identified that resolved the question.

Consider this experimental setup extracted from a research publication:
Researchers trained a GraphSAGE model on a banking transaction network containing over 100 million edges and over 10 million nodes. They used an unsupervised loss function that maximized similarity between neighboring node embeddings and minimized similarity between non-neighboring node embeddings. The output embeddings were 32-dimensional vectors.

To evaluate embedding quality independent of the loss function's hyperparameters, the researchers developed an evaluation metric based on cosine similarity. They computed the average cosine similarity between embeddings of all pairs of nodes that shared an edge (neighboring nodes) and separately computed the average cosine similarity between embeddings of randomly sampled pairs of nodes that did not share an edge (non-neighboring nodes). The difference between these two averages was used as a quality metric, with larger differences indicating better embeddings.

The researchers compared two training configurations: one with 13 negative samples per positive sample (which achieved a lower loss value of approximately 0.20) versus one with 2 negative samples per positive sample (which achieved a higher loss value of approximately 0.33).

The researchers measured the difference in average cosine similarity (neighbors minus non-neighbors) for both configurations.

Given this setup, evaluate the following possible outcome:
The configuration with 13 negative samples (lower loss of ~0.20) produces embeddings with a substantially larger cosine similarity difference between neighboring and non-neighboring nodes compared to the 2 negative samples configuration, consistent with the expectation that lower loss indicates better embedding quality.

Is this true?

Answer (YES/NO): NO